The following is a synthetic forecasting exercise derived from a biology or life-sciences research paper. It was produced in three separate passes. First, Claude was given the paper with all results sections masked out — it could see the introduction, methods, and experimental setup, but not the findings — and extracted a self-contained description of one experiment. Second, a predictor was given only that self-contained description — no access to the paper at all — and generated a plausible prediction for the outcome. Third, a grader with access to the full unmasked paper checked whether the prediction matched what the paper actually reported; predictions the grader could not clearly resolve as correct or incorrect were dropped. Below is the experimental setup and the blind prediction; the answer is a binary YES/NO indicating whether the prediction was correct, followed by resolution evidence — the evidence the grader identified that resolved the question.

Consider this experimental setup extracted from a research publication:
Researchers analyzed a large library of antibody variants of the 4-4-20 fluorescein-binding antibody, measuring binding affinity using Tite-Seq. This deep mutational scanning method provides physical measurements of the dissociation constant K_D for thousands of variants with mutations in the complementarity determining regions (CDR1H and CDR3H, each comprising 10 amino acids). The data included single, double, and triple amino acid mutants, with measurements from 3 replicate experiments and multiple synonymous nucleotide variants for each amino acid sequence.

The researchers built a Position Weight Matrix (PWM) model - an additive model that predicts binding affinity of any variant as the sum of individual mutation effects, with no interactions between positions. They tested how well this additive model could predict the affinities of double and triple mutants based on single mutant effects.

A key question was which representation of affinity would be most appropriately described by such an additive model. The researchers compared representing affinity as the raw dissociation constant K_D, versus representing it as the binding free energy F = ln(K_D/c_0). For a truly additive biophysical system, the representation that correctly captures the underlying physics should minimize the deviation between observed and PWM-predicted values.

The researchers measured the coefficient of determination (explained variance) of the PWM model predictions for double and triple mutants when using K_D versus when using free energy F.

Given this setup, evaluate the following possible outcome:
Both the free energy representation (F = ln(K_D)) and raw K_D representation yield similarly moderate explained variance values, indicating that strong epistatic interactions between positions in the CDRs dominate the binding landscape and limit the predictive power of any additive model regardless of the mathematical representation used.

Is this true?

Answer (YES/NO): NO